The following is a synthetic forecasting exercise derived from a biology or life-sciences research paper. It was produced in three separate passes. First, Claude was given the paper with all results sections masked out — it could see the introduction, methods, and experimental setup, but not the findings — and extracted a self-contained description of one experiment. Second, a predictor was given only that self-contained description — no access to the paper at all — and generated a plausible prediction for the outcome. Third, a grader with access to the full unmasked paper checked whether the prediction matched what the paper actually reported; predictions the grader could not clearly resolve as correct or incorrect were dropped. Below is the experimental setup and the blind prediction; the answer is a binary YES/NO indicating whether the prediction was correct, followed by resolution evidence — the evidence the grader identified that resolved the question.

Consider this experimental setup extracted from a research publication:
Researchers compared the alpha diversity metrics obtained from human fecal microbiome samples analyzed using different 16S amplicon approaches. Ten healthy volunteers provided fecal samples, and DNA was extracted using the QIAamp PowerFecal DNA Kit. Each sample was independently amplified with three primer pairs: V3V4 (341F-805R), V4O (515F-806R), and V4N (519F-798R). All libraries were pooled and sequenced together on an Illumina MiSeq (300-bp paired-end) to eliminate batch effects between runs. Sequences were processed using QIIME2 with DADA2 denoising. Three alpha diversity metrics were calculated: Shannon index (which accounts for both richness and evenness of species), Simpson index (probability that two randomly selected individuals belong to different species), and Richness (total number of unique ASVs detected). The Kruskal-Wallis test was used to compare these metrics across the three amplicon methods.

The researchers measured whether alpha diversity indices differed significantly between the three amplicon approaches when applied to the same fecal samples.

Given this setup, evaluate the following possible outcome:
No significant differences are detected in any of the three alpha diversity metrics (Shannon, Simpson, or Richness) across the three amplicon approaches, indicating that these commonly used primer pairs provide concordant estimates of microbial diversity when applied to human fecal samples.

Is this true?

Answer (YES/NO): YES